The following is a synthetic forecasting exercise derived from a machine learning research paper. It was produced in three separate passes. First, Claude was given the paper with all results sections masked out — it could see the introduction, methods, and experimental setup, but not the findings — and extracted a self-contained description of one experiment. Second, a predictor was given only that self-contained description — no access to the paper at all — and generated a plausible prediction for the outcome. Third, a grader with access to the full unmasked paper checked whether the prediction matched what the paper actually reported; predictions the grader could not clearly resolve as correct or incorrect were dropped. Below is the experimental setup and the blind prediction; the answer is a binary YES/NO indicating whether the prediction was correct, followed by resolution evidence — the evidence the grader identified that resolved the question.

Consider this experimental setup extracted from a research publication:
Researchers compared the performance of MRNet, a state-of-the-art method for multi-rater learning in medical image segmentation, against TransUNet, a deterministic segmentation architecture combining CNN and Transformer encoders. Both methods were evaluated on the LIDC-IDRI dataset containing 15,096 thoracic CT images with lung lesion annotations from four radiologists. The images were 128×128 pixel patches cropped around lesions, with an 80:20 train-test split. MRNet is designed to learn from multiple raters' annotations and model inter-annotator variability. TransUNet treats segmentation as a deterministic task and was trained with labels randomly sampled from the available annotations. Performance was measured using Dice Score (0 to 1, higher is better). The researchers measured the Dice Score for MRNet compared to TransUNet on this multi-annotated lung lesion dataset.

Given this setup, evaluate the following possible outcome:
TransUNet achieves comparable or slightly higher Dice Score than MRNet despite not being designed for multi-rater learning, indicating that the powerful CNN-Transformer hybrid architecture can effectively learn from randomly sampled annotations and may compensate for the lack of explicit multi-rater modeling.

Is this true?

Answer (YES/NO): YES